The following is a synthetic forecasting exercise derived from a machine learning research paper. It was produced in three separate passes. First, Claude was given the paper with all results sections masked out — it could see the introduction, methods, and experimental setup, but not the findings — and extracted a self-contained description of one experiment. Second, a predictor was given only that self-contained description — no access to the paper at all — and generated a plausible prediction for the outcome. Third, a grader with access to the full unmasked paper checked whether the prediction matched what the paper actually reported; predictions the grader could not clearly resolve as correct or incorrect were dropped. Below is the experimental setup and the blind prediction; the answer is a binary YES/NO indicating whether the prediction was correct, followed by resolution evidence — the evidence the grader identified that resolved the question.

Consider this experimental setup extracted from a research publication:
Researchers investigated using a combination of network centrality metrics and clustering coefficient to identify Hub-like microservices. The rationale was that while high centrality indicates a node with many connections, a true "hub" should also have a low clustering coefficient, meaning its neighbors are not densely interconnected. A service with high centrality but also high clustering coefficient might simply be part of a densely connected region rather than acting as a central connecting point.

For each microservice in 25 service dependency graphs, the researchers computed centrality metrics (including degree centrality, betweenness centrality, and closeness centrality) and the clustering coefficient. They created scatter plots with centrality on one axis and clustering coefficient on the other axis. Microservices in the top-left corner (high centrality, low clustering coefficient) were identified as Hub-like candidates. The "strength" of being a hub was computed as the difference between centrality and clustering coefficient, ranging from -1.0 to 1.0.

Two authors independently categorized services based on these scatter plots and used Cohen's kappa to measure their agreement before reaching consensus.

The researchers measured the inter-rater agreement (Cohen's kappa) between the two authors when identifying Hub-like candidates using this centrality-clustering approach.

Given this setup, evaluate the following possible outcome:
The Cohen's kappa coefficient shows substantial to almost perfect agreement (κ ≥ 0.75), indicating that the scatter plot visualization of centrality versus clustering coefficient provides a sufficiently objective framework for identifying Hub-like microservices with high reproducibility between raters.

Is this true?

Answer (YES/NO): NO